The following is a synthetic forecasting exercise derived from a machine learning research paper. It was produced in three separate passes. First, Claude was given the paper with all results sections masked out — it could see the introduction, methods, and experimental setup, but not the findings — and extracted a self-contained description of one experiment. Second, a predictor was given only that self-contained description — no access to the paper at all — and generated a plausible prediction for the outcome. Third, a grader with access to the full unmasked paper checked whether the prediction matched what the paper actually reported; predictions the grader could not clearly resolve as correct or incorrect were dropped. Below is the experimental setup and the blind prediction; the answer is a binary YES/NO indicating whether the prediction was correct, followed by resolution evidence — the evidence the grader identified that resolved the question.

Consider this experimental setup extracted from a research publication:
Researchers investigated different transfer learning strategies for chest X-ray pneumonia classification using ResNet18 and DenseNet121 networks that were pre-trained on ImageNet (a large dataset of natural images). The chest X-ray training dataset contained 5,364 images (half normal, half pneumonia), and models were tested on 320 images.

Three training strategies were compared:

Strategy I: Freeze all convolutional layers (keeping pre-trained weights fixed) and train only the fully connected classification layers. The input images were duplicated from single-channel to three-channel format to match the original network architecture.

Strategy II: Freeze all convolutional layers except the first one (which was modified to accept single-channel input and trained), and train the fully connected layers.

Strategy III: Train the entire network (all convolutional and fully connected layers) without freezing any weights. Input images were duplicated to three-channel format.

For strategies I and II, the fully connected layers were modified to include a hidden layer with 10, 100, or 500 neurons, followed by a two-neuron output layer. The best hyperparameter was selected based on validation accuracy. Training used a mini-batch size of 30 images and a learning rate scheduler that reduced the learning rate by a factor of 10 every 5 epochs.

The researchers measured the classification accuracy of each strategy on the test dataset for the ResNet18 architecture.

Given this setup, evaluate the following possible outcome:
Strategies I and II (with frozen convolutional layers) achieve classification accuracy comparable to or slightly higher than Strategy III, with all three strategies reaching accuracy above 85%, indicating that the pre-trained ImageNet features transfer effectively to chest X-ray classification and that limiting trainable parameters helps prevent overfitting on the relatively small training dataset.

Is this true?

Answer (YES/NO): YES